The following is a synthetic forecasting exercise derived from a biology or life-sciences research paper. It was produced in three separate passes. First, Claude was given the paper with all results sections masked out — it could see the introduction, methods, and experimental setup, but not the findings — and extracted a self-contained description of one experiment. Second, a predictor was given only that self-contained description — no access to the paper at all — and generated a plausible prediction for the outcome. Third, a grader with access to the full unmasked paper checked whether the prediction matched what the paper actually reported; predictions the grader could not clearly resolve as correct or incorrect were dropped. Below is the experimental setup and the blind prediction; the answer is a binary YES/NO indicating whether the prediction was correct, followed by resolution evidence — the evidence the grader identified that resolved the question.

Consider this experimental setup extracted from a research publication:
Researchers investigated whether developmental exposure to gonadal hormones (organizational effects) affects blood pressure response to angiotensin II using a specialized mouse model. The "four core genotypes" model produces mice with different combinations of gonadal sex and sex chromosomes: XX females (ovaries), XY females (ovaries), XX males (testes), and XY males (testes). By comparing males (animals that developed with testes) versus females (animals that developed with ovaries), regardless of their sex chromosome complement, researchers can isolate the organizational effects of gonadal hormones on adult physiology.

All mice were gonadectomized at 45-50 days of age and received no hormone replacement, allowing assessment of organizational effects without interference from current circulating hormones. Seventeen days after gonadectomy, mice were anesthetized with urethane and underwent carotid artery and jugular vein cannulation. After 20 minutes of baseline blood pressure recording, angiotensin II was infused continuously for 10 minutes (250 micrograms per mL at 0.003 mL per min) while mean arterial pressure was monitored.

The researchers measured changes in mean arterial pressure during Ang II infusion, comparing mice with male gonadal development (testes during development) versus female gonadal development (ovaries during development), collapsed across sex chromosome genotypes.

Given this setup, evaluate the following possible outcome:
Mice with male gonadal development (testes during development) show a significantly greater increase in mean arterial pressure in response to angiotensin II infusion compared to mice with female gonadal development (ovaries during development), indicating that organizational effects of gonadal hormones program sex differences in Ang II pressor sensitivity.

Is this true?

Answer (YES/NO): NO